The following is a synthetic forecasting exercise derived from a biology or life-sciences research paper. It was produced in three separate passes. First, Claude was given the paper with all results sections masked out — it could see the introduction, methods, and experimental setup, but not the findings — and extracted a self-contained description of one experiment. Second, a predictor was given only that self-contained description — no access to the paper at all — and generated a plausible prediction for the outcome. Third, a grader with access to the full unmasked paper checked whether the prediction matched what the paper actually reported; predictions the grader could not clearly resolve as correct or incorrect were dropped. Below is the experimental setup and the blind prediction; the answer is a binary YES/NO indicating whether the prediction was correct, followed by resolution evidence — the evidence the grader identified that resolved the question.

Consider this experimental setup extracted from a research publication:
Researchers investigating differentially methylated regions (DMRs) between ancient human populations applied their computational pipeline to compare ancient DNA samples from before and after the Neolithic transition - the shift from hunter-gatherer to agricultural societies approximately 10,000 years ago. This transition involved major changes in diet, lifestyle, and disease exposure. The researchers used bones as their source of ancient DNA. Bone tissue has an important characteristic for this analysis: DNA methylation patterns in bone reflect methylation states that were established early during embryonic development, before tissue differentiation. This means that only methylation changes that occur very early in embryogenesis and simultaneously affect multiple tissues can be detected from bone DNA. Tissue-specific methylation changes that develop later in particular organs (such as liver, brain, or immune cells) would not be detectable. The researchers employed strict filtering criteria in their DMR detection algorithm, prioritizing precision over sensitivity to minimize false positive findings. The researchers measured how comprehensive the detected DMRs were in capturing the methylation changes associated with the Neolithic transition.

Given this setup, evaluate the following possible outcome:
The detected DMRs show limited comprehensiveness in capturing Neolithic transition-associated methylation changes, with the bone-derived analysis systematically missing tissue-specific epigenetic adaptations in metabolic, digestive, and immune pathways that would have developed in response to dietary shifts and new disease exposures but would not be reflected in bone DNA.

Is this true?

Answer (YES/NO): YES